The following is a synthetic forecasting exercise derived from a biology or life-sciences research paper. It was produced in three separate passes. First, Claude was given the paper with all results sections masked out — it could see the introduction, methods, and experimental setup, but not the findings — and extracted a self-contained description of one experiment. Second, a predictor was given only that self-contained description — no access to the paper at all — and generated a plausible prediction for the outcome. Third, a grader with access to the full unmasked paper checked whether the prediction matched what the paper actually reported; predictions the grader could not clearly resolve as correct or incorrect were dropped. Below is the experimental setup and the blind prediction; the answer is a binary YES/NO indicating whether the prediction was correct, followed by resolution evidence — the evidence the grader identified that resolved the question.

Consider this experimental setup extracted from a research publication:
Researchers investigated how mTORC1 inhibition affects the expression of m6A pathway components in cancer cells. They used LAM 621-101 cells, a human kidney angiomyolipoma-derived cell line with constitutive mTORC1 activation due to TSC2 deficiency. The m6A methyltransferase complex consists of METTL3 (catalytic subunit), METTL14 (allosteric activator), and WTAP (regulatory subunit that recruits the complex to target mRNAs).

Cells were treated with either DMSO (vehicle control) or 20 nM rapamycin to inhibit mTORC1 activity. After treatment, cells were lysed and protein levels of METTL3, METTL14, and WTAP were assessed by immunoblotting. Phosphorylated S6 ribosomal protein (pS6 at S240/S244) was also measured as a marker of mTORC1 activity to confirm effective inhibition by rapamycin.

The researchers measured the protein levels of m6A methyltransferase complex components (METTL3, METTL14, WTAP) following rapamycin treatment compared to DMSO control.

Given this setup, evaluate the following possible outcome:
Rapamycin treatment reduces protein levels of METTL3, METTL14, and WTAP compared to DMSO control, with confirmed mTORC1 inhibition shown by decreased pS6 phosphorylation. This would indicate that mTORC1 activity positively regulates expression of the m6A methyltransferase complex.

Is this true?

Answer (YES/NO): YES